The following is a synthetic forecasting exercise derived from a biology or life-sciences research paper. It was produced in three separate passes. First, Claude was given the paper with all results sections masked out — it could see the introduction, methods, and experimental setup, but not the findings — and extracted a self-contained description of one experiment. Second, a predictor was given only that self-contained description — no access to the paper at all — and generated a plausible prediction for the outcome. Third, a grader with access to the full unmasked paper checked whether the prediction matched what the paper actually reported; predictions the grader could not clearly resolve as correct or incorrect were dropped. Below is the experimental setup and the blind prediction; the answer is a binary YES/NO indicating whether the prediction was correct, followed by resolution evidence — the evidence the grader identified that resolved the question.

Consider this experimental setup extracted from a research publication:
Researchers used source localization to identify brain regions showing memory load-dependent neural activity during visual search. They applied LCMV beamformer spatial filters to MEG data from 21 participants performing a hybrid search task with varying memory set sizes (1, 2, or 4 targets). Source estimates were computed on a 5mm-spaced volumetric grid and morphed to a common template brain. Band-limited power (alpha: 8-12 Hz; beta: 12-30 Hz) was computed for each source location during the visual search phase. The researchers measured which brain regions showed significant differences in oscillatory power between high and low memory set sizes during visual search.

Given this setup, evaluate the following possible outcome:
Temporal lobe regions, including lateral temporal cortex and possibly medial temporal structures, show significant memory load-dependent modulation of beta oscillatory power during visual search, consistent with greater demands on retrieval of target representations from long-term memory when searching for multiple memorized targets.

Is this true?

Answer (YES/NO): NO